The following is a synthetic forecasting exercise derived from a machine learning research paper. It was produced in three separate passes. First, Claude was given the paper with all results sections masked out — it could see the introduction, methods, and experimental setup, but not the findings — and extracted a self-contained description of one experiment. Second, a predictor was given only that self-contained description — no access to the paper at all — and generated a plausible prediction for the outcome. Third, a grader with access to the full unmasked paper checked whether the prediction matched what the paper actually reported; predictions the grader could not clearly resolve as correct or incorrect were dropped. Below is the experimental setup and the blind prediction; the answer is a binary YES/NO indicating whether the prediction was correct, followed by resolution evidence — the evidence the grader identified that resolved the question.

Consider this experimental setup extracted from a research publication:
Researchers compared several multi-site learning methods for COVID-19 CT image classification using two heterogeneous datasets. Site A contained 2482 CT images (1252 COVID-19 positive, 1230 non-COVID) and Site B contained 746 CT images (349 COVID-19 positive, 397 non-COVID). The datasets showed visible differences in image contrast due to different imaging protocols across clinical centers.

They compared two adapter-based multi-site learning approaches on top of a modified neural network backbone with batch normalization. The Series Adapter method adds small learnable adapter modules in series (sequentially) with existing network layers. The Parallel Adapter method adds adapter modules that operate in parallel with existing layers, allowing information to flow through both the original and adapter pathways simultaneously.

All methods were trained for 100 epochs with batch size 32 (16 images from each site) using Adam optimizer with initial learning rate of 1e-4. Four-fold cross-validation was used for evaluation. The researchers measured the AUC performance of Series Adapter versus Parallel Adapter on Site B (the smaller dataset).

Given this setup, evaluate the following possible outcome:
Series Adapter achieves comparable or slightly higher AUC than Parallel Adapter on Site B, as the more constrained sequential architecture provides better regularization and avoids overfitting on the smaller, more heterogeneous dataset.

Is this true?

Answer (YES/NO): NO